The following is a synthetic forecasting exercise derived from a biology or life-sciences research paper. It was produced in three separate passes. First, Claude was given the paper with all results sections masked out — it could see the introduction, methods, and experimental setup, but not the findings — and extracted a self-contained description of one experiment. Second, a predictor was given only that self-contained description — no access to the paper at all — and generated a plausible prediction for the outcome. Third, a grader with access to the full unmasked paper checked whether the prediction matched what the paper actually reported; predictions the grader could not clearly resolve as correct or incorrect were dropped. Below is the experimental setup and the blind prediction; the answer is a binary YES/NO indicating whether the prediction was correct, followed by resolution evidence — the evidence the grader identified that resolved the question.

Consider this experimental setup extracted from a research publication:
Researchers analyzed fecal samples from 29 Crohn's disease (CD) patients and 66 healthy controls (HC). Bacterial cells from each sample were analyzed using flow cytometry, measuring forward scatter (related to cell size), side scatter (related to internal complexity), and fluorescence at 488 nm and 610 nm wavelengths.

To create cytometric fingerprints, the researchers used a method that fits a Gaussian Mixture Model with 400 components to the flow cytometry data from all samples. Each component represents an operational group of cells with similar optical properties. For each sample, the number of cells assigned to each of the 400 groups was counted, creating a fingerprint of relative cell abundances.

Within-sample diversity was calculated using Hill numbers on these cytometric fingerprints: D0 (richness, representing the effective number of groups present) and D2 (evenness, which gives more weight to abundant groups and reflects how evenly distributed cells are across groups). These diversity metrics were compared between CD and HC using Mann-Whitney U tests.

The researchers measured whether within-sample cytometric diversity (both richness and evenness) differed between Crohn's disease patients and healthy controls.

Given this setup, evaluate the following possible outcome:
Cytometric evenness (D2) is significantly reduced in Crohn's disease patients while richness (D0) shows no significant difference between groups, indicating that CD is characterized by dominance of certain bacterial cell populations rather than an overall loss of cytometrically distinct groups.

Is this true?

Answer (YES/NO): NO